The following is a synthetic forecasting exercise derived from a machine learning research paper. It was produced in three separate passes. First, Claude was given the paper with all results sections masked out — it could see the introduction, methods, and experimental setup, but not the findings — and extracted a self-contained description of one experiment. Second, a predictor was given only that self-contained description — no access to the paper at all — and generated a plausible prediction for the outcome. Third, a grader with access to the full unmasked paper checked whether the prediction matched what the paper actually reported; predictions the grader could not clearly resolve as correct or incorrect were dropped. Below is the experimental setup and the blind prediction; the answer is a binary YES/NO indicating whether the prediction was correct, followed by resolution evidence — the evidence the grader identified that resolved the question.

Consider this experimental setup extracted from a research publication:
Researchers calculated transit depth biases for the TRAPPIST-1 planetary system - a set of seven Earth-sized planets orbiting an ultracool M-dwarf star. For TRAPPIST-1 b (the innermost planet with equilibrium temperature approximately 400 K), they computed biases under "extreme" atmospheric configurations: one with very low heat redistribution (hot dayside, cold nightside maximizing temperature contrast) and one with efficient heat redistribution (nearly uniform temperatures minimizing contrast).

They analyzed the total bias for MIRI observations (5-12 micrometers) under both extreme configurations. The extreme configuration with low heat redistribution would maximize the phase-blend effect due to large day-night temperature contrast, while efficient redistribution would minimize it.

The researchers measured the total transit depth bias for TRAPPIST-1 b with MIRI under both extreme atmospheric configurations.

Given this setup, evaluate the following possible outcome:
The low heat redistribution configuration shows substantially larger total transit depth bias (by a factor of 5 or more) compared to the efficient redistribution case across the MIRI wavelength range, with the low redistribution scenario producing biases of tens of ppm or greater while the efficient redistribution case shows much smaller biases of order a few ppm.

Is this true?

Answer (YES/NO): NO